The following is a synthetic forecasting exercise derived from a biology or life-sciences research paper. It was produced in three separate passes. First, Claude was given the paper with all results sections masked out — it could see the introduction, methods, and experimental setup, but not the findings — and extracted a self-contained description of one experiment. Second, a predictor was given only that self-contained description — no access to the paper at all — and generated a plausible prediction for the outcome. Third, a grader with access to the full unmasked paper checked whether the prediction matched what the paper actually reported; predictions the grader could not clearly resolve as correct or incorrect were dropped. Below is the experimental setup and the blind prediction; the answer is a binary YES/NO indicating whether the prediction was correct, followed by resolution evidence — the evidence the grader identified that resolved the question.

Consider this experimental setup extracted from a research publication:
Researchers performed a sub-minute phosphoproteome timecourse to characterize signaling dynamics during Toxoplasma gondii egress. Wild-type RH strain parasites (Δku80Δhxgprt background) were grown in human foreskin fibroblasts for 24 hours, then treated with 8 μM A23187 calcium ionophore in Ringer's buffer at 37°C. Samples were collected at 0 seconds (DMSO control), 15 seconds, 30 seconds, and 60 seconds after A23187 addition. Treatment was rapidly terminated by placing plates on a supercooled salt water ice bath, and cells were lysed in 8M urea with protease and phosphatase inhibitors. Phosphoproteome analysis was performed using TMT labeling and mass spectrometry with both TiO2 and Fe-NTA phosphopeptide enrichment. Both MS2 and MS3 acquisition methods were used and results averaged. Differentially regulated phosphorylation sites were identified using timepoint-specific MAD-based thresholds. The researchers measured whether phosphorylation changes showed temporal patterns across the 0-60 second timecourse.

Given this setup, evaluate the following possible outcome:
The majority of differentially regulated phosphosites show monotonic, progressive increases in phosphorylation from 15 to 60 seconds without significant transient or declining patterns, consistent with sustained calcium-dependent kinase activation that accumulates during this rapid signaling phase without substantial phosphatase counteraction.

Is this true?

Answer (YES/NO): NO